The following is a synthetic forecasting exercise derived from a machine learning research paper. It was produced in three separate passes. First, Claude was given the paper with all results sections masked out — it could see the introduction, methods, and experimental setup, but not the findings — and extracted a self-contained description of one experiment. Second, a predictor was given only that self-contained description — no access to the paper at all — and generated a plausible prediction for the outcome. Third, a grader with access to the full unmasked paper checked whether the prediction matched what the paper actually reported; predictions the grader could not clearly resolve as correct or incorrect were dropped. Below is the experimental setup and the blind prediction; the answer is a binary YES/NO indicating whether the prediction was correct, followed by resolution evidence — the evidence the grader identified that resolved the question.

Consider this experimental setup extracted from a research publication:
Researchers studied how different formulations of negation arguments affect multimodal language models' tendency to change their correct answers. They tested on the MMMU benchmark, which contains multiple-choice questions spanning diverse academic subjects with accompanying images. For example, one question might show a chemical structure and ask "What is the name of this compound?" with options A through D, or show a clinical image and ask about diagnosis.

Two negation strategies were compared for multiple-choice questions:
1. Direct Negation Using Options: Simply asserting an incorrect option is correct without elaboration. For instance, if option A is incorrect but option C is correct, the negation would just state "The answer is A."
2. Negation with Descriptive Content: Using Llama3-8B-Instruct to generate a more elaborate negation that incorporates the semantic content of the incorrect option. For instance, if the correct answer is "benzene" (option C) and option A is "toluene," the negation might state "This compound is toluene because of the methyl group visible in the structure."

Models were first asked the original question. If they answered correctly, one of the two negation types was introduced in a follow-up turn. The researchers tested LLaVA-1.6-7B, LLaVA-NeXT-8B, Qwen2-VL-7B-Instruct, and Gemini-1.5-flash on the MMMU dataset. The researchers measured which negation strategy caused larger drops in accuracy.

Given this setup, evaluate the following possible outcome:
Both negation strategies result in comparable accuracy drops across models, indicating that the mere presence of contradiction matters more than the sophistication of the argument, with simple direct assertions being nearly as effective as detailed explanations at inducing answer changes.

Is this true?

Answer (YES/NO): NO